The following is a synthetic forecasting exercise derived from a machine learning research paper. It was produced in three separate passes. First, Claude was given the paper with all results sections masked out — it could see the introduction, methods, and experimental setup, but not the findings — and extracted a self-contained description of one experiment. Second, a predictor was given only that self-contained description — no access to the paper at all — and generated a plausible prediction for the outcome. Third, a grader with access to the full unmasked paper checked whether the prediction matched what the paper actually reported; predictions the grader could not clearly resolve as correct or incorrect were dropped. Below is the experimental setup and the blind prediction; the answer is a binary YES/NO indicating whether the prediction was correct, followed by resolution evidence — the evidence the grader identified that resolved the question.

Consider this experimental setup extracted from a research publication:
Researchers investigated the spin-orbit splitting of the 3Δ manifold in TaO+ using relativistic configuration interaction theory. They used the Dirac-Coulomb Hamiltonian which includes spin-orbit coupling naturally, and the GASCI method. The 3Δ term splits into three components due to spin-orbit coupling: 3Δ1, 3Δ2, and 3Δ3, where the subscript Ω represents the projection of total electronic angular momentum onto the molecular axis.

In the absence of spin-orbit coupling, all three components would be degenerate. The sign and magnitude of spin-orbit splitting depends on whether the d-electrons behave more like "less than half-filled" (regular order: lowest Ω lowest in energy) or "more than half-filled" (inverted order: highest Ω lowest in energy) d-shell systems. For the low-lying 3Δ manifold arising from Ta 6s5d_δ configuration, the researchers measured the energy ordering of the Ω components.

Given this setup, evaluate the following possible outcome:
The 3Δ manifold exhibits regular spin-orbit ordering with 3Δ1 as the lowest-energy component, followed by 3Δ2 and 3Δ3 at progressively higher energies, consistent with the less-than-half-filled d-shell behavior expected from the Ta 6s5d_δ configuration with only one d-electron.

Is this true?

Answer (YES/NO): YES